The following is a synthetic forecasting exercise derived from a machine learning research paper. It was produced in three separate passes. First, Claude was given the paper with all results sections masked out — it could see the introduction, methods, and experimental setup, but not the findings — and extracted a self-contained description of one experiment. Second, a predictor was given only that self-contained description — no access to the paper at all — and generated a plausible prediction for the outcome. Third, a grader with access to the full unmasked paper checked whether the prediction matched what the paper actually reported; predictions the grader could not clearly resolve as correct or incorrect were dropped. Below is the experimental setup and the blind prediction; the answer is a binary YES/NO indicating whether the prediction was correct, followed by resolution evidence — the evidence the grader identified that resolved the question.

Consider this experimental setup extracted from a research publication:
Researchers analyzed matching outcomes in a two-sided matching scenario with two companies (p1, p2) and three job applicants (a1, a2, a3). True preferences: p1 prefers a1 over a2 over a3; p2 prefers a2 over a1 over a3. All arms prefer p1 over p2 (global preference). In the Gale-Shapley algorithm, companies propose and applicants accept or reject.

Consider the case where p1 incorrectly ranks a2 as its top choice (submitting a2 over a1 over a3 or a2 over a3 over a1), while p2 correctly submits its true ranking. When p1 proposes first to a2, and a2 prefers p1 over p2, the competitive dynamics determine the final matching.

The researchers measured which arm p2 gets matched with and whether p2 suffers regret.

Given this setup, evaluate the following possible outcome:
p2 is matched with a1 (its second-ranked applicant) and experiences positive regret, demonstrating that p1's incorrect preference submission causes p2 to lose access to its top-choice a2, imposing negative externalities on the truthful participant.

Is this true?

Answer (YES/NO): YES